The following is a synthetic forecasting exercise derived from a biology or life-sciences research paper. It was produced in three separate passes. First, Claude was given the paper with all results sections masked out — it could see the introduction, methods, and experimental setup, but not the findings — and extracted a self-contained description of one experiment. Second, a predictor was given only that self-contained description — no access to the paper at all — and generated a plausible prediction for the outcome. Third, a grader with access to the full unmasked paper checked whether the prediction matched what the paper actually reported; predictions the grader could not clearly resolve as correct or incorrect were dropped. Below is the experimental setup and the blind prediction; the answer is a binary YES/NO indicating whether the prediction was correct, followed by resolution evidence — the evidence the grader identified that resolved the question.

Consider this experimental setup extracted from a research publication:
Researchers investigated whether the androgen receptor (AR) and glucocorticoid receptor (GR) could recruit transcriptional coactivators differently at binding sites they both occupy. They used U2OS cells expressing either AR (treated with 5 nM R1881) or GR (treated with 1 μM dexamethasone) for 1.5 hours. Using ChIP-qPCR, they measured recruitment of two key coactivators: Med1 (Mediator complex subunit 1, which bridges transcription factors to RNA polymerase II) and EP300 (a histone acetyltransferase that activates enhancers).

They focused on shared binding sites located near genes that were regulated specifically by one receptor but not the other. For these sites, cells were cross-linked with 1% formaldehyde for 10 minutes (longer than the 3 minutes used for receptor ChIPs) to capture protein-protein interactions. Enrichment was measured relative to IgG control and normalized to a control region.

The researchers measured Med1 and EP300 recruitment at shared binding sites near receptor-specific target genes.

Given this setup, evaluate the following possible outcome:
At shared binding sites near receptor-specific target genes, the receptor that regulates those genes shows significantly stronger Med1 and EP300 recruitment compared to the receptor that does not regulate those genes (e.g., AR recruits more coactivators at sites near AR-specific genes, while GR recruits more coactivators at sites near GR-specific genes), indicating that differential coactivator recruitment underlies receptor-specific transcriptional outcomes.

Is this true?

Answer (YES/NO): NO